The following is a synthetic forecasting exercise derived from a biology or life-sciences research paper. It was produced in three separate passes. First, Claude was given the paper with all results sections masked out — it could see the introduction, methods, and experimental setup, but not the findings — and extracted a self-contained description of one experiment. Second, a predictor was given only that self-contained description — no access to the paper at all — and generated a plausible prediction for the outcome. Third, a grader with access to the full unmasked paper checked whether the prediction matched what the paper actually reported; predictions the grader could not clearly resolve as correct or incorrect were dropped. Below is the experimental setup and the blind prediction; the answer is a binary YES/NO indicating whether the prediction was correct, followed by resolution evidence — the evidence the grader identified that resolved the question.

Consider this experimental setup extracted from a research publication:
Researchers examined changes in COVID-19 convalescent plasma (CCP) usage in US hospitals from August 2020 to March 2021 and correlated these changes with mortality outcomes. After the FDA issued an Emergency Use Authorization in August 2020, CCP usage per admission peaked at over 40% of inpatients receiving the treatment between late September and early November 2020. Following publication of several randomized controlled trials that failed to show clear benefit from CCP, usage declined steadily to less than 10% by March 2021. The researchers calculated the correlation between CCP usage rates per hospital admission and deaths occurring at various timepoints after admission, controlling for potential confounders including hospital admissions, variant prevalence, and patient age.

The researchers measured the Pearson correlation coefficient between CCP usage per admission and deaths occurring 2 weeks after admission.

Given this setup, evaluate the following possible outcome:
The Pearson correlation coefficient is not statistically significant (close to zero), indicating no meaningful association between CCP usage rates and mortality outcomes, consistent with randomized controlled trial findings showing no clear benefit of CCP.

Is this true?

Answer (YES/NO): NO